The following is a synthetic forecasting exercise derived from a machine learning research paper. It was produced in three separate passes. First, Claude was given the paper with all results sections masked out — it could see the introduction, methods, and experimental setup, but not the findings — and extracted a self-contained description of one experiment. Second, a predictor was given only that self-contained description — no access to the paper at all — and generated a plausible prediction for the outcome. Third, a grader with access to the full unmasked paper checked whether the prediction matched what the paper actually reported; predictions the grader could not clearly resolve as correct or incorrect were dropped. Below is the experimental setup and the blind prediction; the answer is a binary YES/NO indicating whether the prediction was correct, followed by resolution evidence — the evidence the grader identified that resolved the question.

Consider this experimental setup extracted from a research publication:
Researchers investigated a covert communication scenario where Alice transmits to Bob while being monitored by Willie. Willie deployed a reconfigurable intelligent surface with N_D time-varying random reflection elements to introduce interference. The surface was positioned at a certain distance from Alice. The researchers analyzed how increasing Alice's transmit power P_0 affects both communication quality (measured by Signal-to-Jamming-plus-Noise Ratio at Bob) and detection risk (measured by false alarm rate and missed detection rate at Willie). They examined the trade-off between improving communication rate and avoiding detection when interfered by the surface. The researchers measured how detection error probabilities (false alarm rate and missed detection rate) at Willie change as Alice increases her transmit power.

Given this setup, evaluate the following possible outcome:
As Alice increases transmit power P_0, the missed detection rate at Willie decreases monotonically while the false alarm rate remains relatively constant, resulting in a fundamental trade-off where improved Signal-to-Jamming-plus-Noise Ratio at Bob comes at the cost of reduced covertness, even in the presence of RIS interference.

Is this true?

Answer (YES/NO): NO